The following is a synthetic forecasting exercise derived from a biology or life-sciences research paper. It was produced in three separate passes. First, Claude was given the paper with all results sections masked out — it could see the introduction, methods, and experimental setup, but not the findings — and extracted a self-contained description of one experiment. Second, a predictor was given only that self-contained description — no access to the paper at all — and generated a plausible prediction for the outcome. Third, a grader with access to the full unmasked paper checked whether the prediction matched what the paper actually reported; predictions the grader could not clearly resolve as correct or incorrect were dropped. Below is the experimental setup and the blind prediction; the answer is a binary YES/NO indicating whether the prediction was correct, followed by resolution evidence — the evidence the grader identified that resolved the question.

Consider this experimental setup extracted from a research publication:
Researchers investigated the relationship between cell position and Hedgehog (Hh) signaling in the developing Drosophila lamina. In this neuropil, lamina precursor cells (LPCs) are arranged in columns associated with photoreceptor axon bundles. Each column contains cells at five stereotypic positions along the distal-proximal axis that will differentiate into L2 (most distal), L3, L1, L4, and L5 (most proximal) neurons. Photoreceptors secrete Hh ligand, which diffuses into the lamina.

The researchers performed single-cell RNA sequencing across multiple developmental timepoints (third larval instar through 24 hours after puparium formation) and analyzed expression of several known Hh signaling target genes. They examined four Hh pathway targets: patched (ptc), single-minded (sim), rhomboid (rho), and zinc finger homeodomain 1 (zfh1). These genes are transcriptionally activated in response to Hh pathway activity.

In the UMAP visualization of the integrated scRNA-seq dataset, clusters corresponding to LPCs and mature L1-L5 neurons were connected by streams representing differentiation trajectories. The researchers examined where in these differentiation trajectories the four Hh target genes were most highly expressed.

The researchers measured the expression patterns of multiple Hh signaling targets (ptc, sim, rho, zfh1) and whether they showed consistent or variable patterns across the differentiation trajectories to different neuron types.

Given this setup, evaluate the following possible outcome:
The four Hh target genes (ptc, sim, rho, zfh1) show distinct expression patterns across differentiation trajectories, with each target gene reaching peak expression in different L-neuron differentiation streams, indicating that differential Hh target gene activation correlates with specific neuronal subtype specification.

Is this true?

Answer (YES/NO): NO